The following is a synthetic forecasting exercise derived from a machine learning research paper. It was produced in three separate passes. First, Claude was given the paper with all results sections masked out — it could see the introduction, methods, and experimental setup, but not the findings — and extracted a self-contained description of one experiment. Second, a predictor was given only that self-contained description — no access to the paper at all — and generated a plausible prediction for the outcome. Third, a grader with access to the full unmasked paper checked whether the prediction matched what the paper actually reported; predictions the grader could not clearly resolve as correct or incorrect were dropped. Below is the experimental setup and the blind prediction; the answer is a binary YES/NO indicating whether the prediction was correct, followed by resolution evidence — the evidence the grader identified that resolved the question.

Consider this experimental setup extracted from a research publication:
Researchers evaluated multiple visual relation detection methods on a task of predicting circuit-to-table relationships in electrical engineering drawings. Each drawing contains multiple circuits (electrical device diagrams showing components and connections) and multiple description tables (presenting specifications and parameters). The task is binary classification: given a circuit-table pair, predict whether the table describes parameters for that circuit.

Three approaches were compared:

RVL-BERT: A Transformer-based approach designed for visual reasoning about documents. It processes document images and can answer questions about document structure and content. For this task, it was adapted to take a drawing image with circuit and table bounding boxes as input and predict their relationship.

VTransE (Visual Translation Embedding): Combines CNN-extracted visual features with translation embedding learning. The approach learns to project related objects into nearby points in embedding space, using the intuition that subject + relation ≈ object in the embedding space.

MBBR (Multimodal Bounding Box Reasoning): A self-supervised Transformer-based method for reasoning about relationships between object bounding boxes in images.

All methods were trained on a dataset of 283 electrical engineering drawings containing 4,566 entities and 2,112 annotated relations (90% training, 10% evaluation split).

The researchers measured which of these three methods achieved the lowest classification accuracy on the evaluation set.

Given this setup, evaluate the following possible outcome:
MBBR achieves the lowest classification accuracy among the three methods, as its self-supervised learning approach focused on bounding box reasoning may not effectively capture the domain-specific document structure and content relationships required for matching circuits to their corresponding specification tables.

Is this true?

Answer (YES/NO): NO